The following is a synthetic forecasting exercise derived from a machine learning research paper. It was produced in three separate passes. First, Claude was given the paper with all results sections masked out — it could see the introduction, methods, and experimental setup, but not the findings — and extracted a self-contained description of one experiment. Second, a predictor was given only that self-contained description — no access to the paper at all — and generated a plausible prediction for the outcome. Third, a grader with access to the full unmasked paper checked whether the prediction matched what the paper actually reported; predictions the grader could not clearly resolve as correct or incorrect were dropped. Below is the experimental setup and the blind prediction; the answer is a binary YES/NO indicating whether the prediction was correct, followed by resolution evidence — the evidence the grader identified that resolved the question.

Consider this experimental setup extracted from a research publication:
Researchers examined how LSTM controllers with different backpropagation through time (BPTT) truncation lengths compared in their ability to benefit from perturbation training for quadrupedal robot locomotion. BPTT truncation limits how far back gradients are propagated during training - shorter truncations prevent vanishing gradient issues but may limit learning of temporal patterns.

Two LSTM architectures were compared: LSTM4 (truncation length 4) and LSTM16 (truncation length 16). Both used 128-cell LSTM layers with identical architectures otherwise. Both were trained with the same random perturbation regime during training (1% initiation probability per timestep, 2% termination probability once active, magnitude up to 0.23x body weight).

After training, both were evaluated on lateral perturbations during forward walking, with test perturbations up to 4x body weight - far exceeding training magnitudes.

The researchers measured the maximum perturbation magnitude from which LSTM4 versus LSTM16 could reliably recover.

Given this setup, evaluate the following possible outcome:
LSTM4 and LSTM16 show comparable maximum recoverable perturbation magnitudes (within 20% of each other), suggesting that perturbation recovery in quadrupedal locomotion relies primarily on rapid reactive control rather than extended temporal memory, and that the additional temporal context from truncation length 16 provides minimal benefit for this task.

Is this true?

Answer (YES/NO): NO